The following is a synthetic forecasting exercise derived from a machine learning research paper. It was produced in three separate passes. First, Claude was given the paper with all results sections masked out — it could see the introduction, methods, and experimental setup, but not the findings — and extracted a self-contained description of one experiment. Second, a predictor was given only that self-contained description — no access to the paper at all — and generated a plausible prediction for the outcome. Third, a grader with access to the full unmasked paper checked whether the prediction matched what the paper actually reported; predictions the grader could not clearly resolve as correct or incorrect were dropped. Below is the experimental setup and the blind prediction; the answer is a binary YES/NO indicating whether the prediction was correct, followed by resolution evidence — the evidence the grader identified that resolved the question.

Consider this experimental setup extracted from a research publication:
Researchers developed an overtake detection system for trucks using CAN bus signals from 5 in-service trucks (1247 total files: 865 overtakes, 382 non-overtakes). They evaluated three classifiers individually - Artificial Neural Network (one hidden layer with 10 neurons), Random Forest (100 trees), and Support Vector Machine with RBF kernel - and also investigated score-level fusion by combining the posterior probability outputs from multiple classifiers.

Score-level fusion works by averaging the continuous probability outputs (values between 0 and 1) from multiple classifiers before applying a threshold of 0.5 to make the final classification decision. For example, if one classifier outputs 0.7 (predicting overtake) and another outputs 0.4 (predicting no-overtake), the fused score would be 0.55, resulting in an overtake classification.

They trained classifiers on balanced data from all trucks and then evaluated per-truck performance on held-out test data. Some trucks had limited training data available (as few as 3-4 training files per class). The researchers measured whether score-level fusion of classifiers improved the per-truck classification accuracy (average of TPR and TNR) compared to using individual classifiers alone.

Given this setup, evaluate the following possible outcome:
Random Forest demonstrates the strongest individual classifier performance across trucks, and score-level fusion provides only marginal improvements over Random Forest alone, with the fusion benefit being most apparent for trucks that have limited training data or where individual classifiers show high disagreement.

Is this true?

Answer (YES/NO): NO